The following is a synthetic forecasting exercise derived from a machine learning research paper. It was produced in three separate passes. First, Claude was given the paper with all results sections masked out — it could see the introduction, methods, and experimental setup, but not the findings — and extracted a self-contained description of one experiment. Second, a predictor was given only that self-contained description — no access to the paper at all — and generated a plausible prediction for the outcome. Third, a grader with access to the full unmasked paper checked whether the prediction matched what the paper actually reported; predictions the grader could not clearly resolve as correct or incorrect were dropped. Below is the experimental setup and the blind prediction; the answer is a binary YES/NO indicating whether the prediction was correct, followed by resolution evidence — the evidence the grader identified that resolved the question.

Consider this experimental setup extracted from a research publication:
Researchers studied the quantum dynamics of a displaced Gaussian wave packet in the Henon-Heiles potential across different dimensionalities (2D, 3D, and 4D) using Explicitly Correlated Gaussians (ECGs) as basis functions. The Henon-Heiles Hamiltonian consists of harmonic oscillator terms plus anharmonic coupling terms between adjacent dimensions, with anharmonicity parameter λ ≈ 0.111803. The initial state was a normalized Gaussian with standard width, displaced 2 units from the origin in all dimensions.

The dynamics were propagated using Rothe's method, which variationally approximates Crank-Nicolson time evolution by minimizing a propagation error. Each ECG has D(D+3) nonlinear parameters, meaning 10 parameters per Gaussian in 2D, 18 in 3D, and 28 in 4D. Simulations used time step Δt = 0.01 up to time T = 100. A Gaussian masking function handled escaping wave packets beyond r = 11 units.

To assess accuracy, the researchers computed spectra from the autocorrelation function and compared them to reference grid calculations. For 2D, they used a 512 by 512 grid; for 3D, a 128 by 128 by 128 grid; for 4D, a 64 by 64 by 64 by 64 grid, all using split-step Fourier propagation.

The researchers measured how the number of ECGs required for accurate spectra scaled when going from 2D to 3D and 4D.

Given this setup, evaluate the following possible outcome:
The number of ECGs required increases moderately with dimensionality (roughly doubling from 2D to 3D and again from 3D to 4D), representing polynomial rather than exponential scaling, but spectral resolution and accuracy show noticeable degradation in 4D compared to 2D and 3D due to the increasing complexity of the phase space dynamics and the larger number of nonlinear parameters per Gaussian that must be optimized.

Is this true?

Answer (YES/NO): NO